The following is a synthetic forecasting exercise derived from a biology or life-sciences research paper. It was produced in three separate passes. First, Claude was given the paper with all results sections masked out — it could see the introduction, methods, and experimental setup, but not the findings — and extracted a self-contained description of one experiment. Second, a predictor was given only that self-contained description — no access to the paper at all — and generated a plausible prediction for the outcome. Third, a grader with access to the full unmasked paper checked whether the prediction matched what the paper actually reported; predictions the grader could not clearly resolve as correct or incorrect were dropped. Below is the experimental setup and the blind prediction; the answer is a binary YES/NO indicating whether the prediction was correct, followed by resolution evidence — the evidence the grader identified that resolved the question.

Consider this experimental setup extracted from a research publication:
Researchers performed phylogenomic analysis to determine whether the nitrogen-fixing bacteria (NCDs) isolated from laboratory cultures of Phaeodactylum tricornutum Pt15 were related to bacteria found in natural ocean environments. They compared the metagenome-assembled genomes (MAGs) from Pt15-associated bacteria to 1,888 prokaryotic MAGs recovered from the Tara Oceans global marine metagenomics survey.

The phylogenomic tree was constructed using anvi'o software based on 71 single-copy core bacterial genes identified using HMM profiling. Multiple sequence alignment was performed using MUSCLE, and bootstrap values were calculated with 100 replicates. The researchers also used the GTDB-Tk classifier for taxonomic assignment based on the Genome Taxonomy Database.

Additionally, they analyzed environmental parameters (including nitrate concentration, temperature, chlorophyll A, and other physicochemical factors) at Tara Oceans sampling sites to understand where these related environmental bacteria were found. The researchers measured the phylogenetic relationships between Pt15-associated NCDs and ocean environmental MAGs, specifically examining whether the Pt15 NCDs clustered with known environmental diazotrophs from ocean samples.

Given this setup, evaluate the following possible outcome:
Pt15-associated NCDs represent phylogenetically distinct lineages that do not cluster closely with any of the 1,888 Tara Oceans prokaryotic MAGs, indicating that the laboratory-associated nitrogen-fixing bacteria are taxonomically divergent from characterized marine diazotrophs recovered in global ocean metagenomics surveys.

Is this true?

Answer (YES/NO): NO